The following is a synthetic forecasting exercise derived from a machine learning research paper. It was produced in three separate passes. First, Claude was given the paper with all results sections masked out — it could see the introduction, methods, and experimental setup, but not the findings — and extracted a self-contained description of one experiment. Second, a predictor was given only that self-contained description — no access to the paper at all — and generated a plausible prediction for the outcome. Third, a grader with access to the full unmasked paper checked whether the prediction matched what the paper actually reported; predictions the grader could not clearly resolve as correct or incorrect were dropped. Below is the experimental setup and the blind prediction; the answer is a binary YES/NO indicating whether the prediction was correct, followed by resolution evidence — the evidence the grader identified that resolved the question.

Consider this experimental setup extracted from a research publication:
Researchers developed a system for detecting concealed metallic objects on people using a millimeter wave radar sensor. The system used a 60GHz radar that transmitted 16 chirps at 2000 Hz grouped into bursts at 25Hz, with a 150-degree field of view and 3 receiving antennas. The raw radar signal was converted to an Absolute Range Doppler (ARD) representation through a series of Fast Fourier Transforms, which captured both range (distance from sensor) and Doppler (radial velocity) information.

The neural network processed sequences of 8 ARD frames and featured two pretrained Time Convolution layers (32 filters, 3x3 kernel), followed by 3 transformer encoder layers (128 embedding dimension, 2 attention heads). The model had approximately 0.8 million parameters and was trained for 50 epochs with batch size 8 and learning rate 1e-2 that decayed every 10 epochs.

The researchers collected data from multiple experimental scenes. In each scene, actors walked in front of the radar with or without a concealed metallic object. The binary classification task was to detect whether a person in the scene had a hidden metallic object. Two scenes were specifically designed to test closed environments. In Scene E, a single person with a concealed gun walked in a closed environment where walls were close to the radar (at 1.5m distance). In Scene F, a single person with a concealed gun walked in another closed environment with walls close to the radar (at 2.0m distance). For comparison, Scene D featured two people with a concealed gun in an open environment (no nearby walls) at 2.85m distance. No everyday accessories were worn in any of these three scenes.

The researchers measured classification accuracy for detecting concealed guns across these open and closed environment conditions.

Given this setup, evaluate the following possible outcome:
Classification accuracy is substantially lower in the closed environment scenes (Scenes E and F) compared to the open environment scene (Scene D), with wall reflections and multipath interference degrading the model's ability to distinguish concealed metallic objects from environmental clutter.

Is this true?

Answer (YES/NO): YES